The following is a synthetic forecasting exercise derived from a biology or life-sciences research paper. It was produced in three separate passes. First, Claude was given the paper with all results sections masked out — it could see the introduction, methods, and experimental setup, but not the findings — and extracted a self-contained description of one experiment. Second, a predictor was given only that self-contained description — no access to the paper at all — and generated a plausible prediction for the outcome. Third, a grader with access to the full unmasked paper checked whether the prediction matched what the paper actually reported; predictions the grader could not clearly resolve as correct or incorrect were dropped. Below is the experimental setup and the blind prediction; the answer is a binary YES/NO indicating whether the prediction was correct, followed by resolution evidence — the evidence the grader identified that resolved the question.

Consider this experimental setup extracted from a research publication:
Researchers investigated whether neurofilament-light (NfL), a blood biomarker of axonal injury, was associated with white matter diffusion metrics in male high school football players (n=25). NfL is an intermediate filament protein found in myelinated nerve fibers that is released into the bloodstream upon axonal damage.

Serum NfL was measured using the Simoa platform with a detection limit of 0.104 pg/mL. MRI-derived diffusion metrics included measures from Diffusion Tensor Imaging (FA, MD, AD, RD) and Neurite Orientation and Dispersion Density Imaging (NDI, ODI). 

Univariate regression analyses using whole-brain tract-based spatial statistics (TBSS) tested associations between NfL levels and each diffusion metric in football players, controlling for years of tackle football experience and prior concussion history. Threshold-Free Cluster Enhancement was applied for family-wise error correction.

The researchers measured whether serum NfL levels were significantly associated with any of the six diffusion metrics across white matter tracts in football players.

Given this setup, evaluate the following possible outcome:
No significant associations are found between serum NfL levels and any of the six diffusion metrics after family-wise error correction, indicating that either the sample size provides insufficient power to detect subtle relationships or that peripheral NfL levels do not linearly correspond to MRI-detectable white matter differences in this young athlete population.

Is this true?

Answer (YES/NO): NO